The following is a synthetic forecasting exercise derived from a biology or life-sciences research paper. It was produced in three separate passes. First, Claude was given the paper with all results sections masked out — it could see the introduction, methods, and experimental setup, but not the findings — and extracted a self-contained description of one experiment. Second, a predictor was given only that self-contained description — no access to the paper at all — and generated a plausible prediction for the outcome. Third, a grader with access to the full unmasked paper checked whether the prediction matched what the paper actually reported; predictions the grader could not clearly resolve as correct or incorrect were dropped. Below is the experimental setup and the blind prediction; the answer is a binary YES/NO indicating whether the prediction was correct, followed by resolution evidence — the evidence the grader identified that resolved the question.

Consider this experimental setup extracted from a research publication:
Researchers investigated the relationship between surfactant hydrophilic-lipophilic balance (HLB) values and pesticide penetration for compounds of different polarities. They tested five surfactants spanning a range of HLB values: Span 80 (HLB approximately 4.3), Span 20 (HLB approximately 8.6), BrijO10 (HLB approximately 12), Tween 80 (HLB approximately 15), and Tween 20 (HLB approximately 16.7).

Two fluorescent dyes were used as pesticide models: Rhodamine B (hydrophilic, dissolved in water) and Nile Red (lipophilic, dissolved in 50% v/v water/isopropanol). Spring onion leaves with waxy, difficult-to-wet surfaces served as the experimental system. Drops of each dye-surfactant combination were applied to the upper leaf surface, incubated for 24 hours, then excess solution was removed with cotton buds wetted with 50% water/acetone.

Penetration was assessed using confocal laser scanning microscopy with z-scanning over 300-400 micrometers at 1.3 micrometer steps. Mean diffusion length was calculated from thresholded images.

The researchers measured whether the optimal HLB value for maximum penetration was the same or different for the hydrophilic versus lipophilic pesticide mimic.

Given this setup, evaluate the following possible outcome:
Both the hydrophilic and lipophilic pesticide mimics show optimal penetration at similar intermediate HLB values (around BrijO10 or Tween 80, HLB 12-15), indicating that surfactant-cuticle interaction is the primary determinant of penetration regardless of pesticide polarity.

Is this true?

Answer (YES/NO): NO